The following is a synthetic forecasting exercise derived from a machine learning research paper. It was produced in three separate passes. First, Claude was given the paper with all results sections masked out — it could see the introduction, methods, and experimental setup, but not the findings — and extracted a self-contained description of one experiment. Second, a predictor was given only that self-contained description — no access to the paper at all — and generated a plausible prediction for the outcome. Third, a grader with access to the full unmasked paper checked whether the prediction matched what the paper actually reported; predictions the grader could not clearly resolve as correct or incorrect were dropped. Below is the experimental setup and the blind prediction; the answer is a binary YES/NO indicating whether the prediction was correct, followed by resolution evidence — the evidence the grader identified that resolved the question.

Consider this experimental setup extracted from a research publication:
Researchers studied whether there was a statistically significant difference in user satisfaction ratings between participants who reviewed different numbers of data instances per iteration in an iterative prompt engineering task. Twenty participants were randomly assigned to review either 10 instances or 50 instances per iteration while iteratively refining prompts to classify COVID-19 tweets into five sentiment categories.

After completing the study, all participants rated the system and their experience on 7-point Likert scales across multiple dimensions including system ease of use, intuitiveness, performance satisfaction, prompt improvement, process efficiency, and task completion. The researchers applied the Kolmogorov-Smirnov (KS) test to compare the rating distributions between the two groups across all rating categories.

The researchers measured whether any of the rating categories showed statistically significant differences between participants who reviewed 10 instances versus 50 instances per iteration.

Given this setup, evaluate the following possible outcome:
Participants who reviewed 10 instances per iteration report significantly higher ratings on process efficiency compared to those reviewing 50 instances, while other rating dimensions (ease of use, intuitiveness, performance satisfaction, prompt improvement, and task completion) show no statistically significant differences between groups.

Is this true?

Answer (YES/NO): NO